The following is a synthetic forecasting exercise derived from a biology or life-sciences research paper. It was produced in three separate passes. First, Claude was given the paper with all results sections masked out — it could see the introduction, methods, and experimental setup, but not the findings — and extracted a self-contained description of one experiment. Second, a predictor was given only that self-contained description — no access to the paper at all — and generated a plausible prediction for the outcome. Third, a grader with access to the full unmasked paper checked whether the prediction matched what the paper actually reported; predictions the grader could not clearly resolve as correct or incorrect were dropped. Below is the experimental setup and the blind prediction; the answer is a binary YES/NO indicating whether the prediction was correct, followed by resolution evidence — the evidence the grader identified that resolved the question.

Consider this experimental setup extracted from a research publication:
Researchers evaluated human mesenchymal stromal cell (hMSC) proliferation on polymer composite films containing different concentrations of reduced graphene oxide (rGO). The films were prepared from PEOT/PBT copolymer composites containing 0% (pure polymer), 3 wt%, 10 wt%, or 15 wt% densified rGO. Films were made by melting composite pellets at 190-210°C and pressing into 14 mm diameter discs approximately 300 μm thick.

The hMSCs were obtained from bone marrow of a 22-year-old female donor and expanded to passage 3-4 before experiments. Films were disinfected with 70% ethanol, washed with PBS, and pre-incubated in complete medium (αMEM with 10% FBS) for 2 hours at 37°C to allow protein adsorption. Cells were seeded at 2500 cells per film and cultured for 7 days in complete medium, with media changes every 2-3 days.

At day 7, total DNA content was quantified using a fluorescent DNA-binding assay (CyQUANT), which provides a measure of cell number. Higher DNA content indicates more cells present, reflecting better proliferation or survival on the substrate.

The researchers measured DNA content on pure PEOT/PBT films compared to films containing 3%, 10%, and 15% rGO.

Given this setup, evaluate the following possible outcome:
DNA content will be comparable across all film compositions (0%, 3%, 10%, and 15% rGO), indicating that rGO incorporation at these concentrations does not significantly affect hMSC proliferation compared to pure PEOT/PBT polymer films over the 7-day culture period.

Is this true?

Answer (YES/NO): YES